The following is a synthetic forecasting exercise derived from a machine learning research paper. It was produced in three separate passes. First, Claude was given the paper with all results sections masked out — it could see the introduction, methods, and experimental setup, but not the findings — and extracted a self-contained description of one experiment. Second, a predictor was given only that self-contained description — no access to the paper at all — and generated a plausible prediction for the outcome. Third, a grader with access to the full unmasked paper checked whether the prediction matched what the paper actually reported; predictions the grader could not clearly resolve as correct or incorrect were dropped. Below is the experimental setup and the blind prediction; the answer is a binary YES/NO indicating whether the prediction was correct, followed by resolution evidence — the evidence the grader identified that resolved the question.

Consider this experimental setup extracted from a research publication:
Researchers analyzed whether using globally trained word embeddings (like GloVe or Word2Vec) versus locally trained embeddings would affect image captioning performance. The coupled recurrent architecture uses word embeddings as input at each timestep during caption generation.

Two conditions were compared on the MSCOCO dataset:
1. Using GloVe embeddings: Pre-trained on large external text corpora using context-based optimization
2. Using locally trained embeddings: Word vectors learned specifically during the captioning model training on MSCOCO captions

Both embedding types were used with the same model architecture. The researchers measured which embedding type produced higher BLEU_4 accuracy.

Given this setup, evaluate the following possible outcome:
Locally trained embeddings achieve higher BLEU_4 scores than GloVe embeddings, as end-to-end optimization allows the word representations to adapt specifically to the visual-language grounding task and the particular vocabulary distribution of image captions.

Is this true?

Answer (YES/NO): YES